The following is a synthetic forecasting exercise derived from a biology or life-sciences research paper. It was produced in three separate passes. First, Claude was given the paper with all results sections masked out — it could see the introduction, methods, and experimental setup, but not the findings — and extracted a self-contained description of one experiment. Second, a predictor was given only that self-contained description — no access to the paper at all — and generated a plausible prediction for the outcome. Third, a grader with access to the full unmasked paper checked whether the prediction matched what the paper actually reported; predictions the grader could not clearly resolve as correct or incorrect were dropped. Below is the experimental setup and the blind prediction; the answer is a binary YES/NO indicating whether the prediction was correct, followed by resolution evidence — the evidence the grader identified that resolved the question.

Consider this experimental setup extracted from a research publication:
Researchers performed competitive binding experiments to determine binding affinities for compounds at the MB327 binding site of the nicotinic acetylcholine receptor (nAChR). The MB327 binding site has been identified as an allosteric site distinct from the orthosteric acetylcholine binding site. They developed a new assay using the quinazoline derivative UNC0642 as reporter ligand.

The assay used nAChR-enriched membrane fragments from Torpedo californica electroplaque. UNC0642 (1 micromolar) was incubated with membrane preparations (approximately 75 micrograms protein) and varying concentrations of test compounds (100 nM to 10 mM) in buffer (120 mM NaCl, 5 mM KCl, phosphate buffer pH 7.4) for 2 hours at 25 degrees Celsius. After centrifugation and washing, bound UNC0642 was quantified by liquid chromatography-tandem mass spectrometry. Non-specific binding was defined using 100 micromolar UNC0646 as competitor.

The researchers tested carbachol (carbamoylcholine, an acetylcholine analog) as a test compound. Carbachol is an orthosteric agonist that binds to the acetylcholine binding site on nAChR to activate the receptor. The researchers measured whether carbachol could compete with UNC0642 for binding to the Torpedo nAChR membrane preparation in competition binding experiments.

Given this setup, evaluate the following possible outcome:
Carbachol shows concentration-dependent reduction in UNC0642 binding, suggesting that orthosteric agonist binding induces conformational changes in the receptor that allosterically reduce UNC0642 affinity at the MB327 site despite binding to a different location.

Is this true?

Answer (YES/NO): YES